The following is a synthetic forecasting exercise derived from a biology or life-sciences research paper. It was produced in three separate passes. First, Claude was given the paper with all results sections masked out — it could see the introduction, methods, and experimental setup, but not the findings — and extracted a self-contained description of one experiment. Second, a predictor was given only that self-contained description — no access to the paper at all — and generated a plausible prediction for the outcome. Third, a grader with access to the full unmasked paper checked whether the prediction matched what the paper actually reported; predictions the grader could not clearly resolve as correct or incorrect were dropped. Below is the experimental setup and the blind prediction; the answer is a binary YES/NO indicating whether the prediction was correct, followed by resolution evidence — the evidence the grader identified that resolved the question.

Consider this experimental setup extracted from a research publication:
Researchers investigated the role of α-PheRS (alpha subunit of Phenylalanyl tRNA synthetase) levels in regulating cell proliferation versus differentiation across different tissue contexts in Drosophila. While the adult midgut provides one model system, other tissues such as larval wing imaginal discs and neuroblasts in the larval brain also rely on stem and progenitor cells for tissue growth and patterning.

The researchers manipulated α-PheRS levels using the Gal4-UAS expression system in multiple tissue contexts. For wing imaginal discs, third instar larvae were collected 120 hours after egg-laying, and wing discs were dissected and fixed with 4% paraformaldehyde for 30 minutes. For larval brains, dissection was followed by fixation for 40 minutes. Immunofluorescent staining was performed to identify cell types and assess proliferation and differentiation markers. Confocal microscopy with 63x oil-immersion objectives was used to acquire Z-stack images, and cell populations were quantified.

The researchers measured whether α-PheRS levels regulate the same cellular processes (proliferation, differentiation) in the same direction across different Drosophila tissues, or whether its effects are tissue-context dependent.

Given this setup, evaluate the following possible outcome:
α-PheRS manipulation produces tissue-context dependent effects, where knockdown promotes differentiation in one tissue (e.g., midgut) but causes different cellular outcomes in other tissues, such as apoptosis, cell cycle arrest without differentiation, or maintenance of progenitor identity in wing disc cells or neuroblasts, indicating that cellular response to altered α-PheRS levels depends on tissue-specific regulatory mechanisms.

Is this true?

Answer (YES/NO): YES